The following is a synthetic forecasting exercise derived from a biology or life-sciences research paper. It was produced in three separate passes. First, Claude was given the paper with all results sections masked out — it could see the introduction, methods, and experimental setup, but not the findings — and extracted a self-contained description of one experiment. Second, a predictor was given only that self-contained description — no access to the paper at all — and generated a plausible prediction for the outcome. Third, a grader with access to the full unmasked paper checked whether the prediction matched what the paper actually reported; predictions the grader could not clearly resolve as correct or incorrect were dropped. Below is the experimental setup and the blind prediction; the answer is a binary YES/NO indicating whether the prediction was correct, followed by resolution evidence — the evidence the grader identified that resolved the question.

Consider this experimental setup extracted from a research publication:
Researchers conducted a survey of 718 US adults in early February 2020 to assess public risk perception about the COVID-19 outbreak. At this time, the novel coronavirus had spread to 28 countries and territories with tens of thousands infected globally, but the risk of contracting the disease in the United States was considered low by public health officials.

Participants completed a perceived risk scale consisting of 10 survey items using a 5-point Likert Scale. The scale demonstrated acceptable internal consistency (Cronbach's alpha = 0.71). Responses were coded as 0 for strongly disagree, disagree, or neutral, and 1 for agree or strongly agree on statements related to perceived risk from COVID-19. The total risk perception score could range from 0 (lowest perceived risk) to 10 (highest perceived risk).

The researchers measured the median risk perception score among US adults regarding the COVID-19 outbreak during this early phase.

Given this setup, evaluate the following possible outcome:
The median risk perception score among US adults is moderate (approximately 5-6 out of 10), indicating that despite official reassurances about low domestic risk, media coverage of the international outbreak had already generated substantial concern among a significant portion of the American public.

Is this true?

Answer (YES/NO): NO